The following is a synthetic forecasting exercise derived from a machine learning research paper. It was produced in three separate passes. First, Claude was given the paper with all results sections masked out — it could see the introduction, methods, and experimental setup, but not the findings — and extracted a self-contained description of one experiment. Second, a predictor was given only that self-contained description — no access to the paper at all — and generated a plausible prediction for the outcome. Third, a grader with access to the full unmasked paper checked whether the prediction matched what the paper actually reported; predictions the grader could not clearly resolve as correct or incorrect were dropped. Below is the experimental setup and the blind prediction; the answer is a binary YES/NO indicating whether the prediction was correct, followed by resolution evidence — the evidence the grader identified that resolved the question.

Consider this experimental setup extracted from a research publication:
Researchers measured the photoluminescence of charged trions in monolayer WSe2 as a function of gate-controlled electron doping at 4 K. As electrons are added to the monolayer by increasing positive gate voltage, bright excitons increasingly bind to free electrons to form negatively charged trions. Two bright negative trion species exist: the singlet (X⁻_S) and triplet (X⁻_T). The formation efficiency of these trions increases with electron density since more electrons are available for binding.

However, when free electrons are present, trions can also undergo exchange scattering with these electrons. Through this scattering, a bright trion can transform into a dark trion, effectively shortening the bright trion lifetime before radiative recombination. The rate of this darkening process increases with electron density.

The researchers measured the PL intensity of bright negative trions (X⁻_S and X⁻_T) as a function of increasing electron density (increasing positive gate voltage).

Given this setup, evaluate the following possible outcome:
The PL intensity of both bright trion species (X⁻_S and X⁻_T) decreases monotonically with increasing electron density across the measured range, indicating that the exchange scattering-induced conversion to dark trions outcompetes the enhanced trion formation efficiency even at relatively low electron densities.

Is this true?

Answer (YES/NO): NO